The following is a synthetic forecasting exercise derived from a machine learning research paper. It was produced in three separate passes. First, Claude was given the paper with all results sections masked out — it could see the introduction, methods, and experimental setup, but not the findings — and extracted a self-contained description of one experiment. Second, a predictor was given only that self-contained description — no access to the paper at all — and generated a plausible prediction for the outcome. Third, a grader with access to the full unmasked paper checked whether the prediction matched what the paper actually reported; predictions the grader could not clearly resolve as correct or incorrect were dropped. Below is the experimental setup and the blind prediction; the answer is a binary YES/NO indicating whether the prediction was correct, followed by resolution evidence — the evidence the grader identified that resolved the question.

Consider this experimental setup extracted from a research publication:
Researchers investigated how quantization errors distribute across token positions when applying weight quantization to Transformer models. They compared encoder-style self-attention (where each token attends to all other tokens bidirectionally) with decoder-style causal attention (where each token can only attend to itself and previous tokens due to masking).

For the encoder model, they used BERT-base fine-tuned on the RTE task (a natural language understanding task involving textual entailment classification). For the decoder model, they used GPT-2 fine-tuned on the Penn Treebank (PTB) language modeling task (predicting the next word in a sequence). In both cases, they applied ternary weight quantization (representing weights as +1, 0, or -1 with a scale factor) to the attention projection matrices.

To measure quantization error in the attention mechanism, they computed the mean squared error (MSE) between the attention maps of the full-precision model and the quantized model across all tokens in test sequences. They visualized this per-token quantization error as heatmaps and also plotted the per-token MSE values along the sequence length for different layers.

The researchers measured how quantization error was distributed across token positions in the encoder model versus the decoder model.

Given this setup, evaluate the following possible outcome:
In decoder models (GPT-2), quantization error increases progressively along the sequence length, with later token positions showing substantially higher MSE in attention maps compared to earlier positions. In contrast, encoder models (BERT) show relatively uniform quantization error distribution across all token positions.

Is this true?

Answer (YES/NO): NO